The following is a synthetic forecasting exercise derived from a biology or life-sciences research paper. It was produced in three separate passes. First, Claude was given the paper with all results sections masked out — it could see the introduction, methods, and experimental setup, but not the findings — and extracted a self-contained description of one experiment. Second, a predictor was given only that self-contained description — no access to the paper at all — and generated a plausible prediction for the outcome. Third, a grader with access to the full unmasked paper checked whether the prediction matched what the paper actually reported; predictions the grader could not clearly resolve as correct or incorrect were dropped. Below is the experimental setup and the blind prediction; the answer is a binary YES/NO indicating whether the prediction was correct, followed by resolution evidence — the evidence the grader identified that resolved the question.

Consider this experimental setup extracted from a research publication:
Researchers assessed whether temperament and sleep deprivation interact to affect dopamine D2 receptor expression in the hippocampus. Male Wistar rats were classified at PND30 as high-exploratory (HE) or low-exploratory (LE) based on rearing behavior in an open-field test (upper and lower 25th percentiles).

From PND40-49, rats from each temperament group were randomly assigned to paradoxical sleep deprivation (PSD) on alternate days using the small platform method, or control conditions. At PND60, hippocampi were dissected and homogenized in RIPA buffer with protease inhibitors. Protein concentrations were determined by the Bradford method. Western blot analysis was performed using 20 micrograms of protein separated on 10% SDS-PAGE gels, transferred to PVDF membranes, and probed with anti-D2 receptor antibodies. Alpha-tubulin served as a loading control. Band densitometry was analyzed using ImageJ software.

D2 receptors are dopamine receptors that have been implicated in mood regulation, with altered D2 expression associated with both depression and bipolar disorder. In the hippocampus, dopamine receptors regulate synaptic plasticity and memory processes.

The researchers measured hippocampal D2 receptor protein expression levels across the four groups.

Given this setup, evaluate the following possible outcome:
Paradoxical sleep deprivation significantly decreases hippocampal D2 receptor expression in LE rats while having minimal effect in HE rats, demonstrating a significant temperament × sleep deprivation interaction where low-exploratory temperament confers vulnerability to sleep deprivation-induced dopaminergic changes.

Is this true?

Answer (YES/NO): NO